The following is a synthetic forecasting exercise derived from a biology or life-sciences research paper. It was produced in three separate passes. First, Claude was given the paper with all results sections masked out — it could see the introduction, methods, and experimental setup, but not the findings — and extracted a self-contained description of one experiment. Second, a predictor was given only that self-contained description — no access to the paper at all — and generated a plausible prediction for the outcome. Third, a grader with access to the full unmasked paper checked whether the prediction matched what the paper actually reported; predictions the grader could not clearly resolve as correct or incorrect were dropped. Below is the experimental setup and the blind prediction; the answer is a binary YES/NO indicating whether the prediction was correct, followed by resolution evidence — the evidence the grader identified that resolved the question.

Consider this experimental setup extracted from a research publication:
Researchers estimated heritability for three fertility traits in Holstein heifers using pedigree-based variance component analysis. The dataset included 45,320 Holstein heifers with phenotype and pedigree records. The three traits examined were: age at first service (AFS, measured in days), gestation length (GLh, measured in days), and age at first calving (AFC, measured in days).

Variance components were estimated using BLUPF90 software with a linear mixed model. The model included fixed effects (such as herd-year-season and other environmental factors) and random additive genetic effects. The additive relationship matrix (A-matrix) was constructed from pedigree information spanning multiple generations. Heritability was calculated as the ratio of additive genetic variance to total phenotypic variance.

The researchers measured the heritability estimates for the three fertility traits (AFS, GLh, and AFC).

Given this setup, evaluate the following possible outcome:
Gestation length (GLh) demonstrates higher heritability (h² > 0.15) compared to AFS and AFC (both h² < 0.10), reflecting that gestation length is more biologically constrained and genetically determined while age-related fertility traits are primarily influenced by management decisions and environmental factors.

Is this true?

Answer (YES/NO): NO